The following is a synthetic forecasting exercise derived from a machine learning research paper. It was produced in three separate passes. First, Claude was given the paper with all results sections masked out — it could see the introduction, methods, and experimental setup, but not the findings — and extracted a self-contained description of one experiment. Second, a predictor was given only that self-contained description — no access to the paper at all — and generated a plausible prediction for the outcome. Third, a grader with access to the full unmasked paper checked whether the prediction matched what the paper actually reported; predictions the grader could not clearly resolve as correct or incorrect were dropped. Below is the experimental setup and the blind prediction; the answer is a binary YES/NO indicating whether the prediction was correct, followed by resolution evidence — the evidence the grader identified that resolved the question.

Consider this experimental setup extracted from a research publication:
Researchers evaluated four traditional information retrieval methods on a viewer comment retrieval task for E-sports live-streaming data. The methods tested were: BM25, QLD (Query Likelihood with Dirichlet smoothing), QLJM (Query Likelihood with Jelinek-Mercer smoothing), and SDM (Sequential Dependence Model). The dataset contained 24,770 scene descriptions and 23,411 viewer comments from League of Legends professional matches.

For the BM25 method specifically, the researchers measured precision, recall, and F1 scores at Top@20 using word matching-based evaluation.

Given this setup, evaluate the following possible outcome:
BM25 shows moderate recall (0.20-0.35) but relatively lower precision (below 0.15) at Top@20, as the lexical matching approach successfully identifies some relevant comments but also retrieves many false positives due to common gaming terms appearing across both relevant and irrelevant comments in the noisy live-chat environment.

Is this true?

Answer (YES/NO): NO